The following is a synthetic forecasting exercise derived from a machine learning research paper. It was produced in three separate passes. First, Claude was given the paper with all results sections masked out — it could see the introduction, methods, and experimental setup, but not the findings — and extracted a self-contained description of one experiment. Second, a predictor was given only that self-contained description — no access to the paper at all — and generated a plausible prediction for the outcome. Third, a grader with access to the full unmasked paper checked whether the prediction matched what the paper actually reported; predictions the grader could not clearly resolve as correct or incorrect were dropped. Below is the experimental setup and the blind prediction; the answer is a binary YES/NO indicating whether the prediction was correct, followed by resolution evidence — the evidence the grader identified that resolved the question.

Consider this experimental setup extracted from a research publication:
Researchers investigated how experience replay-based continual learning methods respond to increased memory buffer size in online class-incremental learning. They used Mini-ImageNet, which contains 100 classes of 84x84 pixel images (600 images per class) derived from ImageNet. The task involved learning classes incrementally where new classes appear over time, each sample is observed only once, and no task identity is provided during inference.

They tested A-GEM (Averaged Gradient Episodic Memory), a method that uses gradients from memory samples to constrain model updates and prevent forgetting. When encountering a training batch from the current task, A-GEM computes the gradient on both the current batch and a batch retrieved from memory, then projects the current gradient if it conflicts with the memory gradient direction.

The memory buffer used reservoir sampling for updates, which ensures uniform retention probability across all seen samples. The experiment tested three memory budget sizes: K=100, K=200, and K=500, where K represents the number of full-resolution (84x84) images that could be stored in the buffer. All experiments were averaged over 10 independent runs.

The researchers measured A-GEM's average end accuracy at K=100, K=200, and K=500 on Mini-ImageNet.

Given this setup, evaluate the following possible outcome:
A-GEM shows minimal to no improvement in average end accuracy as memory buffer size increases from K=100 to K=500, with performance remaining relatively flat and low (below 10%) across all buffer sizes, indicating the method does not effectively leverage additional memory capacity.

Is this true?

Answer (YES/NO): YES